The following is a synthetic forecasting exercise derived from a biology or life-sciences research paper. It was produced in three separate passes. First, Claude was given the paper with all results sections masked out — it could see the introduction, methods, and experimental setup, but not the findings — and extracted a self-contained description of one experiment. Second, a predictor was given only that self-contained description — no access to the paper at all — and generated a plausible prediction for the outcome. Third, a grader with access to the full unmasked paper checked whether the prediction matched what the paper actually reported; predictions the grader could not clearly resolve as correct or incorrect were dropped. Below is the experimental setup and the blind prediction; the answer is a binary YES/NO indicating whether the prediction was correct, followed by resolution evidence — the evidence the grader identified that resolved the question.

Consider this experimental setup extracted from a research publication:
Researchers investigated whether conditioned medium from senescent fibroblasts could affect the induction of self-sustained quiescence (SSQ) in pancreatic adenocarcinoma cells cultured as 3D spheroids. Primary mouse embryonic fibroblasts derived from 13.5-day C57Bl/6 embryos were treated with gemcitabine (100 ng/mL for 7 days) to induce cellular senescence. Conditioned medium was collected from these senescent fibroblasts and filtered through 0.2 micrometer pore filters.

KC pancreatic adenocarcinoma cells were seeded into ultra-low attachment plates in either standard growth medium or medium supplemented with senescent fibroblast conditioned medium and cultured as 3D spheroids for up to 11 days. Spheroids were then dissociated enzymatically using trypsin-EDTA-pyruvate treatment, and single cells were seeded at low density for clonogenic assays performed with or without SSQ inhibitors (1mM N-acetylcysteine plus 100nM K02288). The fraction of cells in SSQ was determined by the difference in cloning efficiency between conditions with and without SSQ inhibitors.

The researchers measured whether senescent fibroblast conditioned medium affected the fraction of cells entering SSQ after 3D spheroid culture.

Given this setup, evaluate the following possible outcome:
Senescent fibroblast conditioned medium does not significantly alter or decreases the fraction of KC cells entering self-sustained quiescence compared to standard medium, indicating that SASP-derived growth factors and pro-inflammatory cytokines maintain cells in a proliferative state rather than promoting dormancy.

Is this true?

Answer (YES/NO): YES